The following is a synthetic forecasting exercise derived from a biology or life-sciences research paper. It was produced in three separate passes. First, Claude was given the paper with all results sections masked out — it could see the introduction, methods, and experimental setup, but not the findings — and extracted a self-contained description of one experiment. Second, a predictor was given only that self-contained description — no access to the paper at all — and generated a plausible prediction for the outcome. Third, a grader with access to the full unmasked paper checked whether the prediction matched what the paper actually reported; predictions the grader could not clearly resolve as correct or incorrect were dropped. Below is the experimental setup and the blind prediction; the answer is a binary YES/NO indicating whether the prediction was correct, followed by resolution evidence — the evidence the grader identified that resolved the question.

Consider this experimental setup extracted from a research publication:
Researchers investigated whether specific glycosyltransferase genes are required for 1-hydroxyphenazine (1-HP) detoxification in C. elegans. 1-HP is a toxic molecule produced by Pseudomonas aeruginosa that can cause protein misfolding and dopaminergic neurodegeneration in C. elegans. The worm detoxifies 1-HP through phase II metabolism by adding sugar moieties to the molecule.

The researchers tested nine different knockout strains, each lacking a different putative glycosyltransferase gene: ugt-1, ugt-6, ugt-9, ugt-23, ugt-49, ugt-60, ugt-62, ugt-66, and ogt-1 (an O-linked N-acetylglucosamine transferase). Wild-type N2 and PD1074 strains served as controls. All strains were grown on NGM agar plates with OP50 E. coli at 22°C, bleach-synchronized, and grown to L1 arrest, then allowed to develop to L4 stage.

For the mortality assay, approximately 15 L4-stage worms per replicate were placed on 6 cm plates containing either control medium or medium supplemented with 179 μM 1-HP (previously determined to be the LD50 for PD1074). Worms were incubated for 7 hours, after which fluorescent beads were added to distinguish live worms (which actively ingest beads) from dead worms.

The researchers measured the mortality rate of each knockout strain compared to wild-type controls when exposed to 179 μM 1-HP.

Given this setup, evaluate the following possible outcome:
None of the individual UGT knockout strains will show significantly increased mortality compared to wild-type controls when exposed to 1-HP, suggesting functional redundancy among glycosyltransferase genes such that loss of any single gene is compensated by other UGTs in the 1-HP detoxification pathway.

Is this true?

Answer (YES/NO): NO